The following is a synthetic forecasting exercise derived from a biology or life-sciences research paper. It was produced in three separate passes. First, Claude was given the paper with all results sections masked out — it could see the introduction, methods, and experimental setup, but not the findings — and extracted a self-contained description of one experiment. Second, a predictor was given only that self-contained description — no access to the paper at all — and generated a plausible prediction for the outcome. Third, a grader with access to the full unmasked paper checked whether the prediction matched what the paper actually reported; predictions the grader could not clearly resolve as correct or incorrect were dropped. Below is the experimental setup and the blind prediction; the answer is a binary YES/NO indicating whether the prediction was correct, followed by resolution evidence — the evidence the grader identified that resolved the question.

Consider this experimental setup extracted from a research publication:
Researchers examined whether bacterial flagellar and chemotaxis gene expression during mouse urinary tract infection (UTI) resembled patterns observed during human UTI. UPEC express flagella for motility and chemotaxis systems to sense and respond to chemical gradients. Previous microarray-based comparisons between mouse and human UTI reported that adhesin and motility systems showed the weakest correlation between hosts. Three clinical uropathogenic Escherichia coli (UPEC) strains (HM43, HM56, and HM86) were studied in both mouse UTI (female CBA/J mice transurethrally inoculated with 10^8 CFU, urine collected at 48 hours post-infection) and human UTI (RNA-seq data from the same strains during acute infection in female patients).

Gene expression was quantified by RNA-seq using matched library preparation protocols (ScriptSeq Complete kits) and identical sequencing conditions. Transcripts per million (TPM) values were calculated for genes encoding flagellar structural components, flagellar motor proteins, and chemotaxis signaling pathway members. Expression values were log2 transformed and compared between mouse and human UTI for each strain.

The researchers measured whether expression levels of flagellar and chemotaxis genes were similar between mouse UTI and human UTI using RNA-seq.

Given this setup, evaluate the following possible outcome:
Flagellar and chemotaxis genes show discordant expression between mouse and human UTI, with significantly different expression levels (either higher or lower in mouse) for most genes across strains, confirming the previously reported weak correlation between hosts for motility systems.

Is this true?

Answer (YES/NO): NO